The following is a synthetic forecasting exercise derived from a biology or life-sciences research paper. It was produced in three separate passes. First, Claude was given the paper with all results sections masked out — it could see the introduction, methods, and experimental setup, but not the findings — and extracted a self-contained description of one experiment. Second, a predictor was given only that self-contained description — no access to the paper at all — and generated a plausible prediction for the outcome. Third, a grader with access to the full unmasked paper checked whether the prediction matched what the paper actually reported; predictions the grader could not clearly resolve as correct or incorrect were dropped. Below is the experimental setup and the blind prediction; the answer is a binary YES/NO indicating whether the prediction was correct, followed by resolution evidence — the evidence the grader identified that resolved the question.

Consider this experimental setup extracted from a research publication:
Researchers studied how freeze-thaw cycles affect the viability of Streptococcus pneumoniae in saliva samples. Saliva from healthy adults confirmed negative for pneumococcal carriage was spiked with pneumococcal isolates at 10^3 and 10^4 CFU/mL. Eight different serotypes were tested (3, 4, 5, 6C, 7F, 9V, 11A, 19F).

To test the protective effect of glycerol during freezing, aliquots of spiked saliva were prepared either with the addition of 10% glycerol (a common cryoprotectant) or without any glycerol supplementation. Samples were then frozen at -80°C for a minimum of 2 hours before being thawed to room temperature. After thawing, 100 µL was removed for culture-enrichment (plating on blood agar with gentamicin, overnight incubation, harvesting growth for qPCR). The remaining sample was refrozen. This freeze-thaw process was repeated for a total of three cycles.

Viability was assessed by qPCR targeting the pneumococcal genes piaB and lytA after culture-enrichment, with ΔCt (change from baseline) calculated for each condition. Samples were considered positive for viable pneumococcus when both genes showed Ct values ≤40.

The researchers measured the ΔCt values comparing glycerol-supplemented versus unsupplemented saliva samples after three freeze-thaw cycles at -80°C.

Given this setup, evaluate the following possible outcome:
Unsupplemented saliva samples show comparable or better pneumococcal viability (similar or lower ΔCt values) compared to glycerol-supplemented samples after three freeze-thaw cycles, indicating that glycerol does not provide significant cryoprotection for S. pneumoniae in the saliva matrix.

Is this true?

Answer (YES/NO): YES